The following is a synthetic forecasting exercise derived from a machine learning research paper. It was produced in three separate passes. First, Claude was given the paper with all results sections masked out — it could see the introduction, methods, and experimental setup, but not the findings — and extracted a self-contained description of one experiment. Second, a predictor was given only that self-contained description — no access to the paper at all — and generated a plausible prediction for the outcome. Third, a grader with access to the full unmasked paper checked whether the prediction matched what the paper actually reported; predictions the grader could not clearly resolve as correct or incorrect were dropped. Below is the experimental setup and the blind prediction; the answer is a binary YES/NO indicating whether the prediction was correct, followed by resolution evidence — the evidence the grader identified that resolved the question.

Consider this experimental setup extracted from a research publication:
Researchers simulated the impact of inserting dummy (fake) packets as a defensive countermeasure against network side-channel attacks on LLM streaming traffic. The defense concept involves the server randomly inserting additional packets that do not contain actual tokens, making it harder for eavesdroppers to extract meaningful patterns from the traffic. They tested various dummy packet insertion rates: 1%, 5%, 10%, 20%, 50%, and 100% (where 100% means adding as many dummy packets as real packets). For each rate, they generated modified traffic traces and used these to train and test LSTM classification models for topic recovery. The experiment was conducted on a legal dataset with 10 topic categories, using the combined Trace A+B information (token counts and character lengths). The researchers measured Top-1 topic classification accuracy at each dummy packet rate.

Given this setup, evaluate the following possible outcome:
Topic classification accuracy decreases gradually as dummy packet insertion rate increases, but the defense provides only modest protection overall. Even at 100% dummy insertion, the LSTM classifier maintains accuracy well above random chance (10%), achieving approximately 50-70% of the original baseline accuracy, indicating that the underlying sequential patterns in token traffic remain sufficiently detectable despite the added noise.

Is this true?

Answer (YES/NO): NO